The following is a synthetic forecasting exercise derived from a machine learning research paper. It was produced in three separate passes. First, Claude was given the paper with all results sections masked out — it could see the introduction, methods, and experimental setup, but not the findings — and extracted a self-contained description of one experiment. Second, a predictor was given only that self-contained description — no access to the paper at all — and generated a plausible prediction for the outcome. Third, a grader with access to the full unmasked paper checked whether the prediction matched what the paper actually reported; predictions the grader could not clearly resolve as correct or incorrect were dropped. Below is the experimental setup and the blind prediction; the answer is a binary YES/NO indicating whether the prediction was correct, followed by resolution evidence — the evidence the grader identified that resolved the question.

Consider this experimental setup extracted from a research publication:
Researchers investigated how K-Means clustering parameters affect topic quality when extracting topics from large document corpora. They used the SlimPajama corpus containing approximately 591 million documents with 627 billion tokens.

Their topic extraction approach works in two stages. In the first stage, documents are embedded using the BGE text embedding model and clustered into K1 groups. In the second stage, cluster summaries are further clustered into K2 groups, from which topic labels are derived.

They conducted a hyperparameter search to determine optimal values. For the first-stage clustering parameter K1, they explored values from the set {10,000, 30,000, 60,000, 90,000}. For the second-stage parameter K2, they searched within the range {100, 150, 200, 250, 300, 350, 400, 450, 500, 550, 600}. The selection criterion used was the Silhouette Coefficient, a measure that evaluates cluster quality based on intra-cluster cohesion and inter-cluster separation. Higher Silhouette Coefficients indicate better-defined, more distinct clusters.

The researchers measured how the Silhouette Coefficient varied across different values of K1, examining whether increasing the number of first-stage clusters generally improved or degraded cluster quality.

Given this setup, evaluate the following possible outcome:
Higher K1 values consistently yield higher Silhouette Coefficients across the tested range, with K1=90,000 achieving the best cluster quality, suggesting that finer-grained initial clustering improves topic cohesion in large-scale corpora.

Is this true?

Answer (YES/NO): NO